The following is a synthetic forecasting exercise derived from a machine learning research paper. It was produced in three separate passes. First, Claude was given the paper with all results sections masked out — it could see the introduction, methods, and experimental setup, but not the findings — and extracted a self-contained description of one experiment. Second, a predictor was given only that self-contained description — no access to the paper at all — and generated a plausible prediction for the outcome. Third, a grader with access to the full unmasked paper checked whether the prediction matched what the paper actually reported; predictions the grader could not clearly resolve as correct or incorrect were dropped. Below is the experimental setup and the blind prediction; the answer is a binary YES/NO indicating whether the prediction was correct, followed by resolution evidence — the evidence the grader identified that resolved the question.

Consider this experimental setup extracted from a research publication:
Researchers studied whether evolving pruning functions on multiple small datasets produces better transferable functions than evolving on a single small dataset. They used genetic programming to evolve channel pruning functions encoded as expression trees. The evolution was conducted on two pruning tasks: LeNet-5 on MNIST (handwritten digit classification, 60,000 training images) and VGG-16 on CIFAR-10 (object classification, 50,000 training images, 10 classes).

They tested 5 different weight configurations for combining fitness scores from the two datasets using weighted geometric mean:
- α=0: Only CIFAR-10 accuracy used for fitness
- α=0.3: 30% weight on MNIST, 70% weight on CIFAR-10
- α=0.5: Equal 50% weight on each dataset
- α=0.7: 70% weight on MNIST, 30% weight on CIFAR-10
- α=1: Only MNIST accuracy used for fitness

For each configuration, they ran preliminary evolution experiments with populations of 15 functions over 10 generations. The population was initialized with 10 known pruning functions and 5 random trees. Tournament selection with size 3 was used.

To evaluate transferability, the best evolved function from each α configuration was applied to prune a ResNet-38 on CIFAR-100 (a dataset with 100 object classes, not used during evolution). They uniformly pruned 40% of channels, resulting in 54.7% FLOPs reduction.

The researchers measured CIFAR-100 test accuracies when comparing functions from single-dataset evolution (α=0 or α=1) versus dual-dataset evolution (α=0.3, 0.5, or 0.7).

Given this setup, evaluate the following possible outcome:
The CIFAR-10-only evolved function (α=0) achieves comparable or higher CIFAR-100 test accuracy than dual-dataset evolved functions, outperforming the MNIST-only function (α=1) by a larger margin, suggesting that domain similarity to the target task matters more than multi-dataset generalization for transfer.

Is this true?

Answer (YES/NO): NO